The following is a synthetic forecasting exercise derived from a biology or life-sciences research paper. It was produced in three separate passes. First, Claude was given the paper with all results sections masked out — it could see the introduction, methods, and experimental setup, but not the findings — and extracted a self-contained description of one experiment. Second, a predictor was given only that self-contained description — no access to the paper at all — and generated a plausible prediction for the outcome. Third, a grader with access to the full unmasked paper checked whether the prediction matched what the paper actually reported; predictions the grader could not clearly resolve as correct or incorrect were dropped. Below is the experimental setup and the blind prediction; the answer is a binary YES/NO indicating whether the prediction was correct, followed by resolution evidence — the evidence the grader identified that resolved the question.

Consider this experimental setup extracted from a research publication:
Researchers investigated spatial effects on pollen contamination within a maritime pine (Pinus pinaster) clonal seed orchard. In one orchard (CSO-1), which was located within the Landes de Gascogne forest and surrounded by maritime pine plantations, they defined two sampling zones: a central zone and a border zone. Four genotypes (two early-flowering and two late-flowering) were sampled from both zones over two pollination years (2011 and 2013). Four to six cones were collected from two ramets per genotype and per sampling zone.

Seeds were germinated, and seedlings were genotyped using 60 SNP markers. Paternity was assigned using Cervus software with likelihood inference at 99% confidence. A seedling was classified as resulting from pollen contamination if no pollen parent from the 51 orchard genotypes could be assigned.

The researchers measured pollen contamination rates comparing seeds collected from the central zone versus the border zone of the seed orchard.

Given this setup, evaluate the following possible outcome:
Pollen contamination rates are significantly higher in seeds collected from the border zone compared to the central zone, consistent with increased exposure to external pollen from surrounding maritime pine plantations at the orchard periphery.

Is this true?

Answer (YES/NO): NO